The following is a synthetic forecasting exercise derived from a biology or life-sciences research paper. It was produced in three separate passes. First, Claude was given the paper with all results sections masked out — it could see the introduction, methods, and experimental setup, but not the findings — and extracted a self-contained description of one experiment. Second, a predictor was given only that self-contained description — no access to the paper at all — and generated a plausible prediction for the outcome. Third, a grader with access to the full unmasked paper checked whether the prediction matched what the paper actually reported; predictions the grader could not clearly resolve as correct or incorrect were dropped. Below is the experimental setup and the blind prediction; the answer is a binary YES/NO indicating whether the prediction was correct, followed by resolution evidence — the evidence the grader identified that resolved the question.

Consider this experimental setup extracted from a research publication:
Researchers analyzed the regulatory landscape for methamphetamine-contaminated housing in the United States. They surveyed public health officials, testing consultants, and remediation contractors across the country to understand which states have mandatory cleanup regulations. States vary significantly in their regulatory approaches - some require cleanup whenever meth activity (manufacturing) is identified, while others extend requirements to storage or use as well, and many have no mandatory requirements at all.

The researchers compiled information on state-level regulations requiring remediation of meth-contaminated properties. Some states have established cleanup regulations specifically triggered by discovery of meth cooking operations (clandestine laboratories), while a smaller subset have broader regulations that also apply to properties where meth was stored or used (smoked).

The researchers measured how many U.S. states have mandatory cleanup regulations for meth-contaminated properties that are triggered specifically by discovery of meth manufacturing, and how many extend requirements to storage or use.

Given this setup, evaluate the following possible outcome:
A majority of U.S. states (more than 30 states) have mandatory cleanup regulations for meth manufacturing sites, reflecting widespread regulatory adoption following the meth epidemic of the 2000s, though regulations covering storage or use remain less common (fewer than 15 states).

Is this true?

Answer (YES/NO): NO